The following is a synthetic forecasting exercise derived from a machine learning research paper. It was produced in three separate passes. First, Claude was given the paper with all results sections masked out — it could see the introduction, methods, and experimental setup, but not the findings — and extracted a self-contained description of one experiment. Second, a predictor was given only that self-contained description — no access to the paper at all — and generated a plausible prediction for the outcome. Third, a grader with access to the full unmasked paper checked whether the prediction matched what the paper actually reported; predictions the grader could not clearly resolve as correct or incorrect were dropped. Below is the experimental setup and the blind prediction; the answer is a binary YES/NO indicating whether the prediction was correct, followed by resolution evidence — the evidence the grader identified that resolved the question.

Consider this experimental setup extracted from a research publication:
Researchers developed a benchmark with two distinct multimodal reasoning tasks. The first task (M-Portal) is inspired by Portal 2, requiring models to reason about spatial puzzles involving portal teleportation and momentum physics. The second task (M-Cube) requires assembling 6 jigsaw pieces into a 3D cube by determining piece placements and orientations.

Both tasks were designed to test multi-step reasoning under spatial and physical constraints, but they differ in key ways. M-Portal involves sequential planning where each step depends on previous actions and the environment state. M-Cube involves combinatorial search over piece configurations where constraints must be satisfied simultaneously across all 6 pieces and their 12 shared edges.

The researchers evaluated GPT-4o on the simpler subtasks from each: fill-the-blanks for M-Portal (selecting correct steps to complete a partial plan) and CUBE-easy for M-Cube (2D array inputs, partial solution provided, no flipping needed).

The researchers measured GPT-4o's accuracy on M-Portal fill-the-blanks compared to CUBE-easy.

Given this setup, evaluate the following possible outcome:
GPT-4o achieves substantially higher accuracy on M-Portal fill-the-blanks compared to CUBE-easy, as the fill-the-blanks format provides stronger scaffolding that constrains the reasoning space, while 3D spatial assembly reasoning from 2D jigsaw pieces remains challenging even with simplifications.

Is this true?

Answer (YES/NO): NO